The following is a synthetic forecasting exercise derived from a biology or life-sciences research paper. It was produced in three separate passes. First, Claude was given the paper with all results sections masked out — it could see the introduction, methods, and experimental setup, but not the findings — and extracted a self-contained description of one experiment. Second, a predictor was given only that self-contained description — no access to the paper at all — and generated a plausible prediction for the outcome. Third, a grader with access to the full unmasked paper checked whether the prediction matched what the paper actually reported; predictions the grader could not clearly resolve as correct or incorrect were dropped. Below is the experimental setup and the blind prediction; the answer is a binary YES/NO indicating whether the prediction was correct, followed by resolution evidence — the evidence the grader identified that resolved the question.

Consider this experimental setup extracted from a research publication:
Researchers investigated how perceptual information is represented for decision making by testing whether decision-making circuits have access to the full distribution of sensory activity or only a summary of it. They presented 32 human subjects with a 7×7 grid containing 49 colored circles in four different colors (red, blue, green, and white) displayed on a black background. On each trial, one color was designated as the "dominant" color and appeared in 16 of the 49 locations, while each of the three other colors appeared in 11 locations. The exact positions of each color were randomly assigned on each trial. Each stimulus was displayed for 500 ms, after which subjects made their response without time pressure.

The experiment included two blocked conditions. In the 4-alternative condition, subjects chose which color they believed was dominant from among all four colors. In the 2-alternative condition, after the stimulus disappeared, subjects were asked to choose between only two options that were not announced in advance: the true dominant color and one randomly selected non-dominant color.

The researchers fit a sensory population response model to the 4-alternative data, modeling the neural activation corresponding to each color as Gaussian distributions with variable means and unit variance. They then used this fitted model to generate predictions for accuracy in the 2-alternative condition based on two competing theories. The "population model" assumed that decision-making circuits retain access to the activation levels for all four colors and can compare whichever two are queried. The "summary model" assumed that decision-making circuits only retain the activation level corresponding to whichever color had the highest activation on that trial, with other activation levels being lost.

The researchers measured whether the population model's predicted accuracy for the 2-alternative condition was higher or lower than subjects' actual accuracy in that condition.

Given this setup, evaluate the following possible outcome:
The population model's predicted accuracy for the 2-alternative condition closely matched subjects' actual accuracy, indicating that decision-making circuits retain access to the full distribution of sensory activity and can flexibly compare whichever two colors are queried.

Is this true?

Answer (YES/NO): NO